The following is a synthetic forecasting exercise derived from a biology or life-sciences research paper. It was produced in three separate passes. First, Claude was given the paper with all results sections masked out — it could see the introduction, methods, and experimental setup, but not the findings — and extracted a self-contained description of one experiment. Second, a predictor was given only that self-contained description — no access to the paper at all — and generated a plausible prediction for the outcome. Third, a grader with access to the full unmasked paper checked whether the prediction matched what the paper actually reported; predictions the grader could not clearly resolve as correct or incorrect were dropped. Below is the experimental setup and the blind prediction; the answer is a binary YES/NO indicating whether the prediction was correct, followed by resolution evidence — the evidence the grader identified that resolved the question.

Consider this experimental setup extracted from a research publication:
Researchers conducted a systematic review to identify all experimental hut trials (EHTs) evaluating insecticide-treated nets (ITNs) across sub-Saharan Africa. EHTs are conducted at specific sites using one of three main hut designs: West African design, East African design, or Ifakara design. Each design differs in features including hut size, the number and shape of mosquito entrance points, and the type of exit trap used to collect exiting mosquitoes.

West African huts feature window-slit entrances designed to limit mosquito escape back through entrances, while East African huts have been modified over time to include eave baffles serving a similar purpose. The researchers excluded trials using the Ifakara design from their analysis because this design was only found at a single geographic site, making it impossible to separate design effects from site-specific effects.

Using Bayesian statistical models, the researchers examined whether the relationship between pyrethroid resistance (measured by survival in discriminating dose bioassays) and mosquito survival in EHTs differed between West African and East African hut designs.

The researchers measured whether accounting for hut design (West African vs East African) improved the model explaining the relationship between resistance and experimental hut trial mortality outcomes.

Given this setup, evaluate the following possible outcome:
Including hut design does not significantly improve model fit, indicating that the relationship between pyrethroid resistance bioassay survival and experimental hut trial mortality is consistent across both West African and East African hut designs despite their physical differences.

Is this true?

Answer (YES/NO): NO